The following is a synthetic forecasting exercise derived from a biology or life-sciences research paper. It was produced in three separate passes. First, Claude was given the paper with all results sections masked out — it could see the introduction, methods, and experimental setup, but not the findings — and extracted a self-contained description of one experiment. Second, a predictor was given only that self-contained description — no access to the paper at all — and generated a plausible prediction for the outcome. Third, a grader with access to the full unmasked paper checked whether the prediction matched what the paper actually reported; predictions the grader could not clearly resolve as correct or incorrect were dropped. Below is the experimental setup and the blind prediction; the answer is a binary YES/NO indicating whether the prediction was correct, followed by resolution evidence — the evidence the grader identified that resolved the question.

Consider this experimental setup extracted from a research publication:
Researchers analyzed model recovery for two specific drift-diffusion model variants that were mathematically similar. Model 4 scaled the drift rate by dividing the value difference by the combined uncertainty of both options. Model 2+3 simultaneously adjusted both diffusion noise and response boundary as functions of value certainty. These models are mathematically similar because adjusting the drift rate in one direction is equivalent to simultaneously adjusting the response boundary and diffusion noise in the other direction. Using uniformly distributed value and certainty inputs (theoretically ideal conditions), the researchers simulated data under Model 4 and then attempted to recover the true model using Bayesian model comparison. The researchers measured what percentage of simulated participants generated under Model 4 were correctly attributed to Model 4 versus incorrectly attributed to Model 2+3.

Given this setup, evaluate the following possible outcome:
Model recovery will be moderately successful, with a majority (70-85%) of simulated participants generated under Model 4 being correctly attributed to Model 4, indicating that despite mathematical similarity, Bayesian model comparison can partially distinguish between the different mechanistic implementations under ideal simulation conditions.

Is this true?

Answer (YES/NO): NO